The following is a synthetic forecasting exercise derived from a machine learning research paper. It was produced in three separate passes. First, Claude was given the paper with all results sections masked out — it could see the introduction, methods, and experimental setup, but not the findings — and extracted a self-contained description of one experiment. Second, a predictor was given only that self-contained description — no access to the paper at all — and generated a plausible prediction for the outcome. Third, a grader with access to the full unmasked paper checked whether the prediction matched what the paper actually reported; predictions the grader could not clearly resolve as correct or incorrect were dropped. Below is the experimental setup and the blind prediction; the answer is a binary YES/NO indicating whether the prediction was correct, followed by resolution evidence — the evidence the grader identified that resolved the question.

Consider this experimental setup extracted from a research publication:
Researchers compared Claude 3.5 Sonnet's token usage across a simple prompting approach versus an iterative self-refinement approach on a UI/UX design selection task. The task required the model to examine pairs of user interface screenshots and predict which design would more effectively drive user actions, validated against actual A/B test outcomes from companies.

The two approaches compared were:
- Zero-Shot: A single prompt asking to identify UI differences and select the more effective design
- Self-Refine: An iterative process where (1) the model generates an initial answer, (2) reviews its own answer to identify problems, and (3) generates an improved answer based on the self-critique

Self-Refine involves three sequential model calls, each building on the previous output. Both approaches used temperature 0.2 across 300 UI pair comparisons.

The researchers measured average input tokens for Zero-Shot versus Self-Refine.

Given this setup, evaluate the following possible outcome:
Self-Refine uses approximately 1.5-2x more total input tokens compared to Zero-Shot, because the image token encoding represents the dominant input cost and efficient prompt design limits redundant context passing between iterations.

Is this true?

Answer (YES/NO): NO